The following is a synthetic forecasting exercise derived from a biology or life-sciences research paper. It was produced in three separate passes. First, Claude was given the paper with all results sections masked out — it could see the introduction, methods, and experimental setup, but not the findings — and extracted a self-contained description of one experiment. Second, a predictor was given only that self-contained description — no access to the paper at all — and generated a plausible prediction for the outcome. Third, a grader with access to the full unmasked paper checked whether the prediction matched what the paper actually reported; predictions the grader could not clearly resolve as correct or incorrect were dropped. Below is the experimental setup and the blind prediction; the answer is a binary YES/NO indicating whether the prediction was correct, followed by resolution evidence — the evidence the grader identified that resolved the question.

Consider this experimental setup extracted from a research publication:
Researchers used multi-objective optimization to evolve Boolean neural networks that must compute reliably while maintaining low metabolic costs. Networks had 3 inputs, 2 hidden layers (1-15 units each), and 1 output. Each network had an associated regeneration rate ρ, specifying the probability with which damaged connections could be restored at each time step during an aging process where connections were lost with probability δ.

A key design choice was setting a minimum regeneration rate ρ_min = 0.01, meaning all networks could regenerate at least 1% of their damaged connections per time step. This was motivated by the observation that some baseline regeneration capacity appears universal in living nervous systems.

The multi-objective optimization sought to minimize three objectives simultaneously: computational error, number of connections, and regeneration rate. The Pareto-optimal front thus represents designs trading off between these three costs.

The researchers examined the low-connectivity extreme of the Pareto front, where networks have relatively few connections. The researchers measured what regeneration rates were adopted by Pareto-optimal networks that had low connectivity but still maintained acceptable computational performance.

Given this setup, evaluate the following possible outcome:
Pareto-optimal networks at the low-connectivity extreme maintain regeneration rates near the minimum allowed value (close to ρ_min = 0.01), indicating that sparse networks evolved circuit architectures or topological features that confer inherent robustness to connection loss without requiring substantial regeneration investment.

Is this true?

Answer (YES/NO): NO